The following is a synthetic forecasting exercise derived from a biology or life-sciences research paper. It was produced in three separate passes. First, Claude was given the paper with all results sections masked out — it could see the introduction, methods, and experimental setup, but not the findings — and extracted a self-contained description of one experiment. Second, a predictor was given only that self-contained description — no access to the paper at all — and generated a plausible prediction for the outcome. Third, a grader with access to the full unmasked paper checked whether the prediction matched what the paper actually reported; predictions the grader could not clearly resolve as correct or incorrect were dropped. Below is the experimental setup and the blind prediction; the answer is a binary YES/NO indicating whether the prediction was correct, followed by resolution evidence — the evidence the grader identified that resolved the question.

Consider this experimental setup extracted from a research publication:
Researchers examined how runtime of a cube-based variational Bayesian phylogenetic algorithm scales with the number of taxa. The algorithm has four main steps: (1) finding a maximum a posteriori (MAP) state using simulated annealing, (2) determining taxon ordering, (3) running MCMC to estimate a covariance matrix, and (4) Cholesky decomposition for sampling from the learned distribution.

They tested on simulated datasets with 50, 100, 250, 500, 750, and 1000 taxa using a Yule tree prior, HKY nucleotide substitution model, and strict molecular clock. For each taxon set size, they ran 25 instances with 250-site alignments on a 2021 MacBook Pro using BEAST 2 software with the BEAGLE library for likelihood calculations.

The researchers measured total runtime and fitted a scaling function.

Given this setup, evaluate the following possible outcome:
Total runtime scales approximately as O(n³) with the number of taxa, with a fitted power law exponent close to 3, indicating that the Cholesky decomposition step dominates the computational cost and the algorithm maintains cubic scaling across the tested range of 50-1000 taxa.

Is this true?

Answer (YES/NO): NO